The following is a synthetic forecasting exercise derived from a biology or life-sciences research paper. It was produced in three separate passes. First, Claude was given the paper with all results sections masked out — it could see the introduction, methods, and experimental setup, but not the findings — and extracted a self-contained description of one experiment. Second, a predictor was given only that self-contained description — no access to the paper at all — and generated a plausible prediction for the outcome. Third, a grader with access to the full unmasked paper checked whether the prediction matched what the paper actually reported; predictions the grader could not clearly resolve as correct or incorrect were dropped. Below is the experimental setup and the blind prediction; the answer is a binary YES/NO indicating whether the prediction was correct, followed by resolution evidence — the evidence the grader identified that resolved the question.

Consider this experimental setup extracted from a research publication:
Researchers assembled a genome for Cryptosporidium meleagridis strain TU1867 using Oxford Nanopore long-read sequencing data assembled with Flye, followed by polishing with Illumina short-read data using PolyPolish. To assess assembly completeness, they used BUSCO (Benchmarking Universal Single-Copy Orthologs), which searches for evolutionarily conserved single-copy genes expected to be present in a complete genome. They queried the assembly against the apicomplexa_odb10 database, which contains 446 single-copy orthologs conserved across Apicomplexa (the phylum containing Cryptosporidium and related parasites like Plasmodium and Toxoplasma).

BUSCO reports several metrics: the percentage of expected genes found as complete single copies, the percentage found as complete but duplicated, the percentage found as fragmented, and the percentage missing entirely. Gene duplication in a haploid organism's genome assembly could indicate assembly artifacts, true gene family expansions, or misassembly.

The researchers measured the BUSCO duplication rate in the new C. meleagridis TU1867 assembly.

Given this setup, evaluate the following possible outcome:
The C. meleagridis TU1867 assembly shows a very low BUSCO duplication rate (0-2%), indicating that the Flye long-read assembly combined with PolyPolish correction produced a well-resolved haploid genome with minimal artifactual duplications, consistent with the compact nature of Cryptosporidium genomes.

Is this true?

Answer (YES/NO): YES